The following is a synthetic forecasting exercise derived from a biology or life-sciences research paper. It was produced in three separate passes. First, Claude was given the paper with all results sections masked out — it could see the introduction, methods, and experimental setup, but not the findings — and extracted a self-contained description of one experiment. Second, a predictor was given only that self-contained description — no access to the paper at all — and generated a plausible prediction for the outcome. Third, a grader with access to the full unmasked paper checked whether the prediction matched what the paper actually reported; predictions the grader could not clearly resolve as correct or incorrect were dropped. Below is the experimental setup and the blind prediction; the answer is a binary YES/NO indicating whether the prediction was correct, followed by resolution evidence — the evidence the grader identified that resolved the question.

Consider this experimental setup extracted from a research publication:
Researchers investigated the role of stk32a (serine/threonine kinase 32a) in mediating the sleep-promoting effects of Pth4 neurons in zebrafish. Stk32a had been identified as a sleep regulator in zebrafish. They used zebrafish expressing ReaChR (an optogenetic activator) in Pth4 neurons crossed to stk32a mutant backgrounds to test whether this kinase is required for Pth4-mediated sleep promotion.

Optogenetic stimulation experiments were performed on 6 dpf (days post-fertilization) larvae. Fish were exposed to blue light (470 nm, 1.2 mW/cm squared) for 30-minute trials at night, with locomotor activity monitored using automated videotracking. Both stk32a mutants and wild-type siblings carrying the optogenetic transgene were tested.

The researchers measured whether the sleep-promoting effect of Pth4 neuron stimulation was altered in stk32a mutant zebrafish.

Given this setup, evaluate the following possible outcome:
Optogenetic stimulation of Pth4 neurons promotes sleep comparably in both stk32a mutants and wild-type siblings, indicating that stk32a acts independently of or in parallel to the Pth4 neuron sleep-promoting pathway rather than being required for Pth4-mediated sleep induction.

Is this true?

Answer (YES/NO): NO